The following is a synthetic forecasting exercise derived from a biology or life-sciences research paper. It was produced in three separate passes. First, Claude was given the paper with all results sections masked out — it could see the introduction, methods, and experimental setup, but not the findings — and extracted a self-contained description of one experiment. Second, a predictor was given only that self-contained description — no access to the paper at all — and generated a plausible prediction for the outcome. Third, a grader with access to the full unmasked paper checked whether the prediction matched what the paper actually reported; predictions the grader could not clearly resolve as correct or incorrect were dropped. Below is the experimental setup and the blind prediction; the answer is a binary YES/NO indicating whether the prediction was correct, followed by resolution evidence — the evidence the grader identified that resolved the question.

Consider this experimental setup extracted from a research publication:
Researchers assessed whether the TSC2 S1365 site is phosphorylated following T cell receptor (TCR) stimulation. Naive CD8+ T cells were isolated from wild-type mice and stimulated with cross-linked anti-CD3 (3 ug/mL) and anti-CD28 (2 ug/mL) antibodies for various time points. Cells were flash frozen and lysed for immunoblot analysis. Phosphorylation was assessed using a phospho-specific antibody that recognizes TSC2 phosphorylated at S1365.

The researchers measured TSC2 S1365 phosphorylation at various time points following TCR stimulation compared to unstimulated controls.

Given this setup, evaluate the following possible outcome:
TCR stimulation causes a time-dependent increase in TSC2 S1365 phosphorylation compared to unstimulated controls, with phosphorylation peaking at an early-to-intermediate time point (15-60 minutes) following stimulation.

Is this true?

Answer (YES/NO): YES